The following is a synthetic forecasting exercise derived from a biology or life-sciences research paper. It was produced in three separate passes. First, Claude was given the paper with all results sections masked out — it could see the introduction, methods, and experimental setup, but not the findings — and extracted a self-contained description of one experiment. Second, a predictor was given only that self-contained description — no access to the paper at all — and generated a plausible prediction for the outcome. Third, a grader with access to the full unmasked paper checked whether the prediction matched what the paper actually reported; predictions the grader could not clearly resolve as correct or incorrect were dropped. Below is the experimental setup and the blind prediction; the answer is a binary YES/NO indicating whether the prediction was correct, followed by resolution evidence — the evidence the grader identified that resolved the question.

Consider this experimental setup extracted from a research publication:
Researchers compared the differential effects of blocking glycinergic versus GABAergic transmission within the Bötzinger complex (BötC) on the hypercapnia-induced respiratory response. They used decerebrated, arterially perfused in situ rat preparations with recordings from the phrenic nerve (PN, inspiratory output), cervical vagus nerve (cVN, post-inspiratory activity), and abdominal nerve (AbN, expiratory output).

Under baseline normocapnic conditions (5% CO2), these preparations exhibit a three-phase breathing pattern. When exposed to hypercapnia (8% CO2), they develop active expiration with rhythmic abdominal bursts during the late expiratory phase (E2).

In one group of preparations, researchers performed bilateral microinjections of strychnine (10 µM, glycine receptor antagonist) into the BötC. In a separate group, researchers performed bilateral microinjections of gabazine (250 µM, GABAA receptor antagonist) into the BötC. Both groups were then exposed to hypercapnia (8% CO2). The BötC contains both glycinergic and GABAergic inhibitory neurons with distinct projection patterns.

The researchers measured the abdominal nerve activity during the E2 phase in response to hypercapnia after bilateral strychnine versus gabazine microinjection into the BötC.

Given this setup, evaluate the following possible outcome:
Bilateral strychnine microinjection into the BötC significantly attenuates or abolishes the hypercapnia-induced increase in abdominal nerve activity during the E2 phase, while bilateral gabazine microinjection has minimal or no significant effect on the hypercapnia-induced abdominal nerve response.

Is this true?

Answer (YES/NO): NO